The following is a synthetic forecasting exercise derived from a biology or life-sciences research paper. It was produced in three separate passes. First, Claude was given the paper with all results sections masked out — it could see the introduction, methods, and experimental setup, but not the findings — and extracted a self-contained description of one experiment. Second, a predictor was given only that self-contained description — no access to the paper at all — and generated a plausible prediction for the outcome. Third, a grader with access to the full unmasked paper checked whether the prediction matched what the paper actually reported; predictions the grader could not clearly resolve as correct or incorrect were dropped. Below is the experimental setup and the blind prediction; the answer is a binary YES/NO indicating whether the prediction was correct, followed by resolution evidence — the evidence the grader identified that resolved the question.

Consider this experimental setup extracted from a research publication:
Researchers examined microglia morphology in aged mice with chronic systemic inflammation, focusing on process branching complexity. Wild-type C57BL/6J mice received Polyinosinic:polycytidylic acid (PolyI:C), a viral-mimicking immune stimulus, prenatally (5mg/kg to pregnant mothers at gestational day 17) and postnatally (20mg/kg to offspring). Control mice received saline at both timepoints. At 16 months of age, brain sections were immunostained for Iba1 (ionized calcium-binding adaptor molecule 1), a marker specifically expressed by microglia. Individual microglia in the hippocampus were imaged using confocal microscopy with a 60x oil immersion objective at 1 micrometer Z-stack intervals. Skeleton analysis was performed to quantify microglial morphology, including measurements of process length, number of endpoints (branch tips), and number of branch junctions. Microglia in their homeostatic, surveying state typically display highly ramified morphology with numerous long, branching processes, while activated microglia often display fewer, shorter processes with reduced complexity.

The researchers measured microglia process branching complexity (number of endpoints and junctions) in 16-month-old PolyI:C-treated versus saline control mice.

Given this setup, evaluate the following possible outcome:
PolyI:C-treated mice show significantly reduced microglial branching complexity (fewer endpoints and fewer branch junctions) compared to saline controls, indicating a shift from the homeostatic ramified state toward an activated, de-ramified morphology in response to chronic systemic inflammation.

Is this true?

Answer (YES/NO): YES